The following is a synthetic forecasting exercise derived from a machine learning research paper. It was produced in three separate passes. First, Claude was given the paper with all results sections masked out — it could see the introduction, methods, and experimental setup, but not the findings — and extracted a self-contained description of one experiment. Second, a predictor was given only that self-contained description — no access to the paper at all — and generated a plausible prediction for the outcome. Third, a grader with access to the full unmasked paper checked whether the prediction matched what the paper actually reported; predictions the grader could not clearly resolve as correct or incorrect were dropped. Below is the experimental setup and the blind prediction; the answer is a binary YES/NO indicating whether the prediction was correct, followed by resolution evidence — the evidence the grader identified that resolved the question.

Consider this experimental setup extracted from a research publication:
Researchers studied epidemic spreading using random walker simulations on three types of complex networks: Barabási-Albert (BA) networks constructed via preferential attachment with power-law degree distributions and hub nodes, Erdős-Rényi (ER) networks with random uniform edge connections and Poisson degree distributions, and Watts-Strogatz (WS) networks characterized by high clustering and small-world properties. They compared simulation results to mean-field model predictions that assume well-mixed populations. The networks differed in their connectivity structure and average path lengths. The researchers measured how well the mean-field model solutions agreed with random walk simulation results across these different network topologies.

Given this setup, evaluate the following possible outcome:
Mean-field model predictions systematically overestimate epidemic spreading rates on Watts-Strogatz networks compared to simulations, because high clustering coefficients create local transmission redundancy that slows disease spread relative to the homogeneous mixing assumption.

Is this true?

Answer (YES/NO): NO